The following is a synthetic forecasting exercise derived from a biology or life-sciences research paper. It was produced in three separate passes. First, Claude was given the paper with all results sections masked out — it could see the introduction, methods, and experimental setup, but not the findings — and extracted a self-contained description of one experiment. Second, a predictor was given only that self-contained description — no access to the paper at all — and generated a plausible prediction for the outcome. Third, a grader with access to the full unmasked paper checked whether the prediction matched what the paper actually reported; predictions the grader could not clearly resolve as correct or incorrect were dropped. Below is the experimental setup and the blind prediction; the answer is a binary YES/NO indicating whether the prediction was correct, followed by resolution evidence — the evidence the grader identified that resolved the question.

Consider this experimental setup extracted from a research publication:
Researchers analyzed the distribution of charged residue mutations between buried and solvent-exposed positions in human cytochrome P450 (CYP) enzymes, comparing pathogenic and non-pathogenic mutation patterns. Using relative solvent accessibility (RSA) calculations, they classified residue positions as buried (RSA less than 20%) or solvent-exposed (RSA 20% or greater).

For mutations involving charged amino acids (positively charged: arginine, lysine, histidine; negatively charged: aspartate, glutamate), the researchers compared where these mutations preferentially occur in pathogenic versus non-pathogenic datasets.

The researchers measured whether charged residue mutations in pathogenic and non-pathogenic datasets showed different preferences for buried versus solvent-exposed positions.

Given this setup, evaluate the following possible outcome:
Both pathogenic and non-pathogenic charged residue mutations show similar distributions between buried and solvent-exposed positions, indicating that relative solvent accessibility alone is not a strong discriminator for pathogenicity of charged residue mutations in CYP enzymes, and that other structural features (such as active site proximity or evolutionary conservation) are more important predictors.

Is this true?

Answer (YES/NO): NO